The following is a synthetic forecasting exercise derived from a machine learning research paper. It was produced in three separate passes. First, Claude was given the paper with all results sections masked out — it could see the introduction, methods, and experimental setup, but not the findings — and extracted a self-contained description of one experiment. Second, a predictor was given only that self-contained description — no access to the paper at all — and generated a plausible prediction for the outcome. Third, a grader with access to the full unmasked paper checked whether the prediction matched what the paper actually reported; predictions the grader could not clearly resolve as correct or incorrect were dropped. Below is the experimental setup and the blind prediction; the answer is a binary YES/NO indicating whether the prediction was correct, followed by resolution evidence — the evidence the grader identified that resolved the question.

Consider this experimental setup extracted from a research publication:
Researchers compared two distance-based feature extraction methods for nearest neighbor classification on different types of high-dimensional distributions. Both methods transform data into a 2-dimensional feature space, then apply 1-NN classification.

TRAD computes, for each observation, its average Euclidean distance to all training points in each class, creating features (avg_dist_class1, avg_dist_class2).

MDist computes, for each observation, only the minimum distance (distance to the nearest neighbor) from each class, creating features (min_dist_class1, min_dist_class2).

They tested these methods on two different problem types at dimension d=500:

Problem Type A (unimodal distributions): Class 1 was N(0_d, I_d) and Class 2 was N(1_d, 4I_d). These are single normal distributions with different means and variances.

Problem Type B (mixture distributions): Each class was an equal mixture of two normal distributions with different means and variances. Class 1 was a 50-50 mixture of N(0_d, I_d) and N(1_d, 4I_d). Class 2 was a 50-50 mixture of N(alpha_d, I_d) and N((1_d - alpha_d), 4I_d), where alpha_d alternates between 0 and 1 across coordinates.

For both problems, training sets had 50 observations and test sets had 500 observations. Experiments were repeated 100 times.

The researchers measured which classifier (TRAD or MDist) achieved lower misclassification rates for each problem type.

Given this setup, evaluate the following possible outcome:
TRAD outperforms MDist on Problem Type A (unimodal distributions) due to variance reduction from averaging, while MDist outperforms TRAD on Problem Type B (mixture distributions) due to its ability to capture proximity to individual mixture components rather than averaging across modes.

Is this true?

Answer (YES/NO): YES